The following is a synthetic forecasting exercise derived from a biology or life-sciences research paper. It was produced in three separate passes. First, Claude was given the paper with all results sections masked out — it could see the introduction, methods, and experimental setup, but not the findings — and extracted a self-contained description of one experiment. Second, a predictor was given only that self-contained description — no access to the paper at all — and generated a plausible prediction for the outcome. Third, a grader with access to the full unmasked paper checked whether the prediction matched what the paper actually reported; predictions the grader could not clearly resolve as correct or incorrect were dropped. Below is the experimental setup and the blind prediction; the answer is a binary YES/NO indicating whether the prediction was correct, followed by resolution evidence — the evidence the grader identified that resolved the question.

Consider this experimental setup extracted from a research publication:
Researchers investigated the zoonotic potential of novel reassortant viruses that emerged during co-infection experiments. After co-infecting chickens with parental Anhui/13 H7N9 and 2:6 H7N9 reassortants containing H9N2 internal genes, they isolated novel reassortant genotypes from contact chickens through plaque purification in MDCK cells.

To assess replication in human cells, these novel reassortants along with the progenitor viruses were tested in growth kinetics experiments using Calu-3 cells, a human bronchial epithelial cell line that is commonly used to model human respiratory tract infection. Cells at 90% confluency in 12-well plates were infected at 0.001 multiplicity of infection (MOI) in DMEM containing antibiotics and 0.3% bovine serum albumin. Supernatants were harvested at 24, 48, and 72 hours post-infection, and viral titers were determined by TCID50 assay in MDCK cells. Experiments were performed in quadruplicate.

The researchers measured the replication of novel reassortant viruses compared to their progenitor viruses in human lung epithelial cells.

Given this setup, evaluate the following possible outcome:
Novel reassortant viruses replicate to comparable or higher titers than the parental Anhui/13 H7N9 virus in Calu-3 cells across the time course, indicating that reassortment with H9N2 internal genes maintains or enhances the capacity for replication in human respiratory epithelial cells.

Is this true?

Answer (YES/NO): NO